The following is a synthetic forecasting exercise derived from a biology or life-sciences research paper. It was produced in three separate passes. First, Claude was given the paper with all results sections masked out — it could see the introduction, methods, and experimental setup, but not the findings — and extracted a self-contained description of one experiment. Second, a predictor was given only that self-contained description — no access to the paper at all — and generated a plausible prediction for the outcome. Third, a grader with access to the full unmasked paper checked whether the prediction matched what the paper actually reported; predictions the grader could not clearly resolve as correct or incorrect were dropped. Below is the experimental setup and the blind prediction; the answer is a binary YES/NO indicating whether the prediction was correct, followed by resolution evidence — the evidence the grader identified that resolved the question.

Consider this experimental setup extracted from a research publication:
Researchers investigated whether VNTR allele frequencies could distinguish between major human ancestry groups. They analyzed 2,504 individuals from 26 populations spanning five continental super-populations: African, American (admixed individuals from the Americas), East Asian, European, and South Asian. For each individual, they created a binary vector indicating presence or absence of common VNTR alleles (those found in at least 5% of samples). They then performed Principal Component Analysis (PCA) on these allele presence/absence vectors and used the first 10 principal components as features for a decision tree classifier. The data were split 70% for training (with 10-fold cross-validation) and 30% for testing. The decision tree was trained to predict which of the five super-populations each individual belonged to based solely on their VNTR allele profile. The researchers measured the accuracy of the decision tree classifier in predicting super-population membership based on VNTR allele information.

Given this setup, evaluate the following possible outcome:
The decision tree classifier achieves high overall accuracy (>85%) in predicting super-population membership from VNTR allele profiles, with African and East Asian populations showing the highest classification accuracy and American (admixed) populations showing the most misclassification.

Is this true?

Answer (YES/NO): NO